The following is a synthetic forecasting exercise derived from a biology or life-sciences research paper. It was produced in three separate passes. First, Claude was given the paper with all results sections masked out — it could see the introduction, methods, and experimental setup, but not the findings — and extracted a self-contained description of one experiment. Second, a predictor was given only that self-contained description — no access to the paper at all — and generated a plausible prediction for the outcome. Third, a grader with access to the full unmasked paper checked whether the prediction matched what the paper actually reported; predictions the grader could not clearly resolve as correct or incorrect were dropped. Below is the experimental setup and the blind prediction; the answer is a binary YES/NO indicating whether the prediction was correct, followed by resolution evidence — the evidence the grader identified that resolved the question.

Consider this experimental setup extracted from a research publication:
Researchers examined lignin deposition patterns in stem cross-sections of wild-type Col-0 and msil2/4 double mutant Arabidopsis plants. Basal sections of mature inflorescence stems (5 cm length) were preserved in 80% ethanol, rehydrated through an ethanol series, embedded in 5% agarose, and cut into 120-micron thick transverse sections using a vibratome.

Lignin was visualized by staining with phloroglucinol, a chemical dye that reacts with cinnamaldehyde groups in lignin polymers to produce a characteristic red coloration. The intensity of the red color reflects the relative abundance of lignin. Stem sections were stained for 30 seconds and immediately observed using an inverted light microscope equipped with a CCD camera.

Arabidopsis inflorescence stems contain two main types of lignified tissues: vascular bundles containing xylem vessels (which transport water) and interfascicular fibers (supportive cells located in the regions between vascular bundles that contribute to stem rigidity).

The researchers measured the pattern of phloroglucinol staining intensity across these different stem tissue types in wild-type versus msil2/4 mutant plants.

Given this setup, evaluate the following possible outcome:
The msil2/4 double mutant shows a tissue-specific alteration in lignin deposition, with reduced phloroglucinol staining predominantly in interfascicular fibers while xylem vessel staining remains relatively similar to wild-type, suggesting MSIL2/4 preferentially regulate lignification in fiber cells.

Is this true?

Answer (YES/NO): YES